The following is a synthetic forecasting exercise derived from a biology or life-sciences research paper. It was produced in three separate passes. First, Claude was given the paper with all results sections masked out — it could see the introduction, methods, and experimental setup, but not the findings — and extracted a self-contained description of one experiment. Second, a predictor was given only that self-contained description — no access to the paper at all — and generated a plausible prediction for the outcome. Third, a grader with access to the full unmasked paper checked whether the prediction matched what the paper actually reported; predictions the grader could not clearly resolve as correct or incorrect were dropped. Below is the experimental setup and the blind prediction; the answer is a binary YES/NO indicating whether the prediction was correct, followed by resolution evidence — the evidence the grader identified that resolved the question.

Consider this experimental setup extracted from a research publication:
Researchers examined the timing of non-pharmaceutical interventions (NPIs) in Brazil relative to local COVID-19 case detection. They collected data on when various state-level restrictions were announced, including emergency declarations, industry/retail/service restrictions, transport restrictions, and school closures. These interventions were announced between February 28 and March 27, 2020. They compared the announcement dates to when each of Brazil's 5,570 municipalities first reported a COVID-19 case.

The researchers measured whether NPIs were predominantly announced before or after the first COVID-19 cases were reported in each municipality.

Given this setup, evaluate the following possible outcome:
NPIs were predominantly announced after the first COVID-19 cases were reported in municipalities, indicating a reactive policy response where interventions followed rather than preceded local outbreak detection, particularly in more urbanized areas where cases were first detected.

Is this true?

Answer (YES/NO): NO